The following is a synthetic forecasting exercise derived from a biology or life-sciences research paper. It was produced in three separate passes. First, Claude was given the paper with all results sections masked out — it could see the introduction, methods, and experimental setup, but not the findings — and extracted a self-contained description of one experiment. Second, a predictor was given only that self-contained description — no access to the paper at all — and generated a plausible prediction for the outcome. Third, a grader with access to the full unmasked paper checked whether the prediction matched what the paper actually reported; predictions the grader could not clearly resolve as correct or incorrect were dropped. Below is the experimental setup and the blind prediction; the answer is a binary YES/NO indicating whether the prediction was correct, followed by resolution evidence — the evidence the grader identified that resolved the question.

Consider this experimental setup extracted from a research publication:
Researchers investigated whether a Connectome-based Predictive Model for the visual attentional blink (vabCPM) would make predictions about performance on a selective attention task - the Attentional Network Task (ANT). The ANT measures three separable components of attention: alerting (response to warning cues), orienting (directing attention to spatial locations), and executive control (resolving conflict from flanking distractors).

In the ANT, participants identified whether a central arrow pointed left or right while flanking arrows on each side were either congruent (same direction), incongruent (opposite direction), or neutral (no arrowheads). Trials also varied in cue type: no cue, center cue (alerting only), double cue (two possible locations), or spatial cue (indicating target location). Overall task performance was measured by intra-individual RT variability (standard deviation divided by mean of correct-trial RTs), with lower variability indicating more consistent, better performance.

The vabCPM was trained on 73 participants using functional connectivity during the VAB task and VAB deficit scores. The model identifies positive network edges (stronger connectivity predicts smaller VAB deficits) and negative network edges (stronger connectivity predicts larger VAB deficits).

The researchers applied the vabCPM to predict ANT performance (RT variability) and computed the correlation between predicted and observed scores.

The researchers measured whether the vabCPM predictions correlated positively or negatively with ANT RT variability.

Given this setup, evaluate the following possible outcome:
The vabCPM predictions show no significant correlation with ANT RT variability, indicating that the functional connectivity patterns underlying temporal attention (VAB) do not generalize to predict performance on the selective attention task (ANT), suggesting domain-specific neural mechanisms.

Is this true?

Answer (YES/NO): NO